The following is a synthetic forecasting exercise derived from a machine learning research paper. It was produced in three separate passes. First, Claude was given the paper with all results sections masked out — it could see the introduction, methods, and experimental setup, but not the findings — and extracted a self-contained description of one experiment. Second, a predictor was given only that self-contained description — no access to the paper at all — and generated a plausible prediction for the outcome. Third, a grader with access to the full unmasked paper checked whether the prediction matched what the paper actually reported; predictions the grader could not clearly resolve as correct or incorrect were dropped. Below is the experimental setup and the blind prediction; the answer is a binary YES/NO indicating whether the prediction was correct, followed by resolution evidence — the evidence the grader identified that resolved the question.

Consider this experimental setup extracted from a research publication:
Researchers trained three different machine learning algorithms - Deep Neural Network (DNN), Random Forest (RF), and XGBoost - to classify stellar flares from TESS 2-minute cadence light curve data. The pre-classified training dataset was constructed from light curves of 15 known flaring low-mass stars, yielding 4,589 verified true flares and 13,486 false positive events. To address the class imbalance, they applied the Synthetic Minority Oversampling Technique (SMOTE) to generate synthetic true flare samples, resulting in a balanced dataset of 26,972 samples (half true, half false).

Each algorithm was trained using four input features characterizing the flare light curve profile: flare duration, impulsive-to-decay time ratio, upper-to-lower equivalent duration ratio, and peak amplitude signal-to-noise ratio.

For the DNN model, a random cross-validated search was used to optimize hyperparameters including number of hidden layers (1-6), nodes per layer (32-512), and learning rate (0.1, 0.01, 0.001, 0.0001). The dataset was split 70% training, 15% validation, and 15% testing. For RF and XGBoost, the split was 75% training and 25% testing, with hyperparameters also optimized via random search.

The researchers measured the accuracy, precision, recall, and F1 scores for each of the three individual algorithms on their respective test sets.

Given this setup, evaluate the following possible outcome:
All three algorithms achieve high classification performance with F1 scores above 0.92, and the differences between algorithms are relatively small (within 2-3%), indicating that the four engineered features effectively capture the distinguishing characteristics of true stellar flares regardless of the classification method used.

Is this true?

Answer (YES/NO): YES